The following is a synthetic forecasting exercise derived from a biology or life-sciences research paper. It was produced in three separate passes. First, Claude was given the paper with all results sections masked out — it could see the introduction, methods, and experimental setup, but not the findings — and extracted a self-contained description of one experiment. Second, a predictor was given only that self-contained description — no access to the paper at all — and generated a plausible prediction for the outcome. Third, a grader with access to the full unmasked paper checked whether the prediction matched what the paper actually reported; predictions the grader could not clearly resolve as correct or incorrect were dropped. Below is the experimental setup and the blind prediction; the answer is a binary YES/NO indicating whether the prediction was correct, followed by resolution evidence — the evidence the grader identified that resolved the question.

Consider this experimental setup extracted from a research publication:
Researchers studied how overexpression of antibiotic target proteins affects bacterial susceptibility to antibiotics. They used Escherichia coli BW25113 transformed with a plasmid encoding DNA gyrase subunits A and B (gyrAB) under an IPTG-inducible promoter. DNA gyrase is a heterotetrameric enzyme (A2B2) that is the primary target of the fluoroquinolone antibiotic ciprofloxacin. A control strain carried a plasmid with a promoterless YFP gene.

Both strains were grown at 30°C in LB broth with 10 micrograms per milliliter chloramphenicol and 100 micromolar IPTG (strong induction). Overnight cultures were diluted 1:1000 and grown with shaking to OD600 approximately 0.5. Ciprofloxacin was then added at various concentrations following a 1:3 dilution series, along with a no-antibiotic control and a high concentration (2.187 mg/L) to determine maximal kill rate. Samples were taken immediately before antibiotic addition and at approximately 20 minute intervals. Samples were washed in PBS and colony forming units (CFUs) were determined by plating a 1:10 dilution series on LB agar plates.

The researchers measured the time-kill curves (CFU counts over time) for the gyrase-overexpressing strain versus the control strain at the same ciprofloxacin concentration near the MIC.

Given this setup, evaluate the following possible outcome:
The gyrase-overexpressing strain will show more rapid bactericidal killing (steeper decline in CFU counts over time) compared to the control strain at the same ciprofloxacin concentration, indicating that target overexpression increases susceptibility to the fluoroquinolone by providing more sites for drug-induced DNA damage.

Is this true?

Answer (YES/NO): YES